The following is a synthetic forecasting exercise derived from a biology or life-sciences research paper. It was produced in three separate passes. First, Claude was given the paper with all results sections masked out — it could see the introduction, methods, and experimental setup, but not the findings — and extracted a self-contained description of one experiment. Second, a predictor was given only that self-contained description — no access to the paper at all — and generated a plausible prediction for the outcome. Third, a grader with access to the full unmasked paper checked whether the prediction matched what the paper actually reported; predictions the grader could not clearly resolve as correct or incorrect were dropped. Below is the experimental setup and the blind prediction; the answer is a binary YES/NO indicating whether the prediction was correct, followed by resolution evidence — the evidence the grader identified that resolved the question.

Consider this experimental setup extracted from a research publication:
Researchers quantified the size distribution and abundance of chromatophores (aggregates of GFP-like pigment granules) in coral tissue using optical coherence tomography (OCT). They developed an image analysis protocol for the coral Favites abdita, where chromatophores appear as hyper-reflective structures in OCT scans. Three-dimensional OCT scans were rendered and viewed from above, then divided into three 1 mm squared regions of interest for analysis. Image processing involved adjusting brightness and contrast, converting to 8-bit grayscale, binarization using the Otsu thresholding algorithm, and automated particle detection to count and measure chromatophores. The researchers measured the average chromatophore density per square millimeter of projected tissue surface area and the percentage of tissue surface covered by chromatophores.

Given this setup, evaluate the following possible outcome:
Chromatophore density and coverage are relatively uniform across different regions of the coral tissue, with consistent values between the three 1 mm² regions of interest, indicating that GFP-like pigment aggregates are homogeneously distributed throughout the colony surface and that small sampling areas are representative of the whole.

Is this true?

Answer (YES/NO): NO